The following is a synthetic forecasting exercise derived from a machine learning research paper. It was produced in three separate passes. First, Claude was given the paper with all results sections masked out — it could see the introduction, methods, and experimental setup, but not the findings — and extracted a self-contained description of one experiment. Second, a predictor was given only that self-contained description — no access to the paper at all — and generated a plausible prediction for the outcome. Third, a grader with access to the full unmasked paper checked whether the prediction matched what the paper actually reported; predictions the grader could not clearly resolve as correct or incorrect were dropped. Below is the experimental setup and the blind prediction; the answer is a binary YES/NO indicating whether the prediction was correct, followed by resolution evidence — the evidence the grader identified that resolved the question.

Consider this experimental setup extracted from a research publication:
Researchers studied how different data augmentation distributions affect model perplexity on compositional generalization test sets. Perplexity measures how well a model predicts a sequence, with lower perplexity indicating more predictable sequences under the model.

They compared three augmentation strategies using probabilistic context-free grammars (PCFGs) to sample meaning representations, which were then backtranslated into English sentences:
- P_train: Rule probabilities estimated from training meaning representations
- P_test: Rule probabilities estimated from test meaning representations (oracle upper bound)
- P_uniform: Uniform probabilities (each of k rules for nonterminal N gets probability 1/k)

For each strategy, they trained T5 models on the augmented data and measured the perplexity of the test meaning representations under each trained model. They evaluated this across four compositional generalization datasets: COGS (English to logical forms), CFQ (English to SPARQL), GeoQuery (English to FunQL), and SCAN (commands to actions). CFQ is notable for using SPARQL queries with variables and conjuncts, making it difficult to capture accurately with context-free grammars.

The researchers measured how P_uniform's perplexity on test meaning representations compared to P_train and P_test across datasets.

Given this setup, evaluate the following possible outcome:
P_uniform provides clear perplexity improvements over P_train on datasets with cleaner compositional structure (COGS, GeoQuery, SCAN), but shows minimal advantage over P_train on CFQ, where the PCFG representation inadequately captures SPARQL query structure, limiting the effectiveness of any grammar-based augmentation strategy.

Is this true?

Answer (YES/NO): YES